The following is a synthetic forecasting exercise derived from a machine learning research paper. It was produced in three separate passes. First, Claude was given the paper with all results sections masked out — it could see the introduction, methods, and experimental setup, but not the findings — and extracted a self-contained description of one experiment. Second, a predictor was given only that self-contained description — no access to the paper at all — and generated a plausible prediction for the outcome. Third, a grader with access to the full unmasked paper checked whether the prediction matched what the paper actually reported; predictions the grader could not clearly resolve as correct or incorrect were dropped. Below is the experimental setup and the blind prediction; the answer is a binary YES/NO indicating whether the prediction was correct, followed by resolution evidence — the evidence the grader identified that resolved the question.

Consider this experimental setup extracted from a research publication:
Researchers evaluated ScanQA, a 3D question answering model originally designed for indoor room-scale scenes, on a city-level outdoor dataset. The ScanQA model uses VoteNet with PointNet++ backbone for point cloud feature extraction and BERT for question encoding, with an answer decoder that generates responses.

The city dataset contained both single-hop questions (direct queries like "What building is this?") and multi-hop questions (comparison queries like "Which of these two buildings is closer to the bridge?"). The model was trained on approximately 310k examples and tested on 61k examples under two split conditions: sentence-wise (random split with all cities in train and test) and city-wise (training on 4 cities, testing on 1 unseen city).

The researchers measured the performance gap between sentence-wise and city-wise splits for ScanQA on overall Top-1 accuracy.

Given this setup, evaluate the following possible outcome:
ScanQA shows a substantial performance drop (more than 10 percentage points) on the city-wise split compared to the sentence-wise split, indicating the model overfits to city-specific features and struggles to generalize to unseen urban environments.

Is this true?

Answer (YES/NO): NO